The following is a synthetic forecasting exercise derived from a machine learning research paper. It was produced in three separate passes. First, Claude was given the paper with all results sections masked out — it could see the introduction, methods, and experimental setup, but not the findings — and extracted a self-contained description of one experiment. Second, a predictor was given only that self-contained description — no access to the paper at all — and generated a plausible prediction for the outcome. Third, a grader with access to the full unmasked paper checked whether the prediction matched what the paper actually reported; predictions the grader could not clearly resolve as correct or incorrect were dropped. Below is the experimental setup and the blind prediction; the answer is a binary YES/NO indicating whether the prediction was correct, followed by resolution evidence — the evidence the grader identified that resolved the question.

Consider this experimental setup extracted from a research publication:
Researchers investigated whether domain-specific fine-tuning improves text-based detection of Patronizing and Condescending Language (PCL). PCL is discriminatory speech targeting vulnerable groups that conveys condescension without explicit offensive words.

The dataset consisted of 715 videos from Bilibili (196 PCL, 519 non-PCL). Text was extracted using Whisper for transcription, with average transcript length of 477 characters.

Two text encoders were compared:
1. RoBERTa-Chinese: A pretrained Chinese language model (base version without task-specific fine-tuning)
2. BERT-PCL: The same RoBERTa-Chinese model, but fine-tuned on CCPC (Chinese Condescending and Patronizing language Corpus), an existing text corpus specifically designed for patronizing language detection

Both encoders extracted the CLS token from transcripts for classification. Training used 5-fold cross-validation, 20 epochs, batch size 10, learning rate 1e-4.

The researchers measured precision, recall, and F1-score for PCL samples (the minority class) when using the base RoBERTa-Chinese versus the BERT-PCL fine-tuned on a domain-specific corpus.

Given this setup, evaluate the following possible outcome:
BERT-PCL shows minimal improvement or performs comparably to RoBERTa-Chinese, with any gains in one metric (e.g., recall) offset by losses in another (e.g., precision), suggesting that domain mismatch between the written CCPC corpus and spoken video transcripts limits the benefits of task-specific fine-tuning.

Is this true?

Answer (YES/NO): NO